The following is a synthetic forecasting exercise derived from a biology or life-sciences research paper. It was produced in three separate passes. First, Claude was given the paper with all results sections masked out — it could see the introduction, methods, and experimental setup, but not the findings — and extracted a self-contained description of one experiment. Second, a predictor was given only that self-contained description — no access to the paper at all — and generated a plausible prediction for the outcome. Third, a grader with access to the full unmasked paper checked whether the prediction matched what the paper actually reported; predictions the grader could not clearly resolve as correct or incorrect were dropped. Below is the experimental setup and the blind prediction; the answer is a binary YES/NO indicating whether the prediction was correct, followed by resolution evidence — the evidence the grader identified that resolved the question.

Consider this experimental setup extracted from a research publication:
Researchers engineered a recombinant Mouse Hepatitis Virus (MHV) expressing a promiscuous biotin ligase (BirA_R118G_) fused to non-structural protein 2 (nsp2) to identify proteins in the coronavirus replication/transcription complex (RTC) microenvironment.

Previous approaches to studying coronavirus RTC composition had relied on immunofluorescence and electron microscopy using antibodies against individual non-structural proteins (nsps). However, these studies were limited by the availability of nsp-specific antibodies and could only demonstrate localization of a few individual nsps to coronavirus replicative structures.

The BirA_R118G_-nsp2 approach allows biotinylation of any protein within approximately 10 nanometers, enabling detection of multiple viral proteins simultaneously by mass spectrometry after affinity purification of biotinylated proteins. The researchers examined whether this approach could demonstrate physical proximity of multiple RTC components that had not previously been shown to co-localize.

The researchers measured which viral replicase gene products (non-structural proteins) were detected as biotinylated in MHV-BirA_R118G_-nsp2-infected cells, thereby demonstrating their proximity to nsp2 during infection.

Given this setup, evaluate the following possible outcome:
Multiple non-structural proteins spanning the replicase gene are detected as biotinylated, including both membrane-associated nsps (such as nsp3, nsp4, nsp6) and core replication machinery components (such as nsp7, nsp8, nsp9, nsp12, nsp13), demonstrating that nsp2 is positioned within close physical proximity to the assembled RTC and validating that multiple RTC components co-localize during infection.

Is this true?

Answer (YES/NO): YES